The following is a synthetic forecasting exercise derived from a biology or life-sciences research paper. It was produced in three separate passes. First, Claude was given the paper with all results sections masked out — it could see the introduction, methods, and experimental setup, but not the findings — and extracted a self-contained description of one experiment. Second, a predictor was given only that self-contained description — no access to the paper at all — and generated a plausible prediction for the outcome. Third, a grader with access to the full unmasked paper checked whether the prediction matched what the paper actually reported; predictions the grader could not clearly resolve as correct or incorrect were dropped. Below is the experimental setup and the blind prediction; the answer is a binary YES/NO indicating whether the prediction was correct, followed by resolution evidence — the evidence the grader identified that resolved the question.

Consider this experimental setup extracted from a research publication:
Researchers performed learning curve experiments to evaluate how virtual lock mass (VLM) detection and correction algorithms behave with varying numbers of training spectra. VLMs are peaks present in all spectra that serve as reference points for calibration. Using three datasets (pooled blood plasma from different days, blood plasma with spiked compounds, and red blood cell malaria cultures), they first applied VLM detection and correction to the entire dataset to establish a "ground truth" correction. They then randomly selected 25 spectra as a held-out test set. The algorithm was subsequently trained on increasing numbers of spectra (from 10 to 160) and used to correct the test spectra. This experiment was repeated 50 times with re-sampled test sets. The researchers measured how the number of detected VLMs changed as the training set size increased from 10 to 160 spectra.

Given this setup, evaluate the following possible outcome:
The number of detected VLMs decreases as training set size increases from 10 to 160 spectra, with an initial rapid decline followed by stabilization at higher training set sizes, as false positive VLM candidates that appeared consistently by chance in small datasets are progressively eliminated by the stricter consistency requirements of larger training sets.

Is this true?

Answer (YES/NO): YES